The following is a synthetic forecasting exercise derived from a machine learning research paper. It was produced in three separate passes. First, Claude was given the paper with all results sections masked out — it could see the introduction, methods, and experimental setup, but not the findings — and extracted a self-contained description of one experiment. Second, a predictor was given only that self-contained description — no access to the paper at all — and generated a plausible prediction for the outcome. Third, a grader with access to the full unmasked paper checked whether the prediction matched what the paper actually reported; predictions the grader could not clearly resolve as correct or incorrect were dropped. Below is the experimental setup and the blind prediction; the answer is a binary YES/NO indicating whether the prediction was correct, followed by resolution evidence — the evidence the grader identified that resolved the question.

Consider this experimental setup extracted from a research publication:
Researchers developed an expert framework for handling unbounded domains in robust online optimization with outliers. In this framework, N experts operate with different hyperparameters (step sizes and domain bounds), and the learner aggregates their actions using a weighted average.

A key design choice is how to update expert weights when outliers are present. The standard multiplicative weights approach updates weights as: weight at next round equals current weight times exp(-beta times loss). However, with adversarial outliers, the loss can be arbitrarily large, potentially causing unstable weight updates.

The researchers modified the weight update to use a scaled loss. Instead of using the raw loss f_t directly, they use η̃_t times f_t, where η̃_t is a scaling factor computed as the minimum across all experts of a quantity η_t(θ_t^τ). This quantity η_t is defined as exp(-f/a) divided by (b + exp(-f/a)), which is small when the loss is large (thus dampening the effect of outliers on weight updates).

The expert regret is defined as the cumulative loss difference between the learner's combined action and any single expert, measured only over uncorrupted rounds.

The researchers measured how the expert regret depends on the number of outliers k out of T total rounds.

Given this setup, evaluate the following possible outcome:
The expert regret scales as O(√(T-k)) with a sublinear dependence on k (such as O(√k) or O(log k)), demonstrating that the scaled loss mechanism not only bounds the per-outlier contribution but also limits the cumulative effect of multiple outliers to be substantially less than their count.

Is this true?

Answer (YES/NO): NO